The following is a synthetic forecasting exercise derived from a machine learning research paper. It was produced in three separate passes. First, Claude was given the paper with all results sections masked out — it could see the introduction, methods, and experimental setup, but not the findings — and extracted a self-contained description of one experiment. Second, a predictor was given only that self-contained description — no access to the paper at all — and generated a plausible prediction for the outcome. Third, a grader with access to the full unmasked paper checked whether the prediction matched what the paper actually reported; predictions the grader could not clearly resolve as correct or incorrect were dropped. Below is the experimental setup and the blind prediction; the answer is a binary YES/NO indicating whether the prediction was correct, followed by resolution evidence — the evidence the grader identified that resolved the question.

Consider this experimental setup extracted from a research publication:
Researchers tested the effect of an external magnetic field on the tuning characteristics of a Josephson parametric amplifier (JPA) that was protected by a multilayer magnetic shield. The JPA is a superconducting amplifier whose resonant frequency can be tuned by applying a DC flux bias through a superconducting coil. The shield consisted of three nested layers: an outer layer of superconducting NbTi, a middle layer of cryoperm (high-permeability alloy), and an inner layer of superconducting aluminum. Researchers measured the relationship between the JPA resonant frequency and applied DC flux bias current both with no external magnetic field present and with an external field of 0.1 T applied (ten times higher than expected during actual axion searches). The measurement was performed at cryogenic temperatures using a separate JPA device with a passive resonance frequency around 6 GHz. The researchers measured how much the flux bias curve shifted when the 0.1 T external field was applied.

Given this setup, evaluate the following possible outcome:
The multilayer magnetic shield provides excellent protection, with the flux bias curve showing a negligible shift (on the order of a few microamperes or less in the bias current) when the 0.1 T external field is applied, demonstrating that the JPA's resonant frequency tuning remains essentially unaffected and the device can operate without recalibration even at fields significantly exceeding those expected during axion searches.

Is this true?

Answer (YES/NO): NO